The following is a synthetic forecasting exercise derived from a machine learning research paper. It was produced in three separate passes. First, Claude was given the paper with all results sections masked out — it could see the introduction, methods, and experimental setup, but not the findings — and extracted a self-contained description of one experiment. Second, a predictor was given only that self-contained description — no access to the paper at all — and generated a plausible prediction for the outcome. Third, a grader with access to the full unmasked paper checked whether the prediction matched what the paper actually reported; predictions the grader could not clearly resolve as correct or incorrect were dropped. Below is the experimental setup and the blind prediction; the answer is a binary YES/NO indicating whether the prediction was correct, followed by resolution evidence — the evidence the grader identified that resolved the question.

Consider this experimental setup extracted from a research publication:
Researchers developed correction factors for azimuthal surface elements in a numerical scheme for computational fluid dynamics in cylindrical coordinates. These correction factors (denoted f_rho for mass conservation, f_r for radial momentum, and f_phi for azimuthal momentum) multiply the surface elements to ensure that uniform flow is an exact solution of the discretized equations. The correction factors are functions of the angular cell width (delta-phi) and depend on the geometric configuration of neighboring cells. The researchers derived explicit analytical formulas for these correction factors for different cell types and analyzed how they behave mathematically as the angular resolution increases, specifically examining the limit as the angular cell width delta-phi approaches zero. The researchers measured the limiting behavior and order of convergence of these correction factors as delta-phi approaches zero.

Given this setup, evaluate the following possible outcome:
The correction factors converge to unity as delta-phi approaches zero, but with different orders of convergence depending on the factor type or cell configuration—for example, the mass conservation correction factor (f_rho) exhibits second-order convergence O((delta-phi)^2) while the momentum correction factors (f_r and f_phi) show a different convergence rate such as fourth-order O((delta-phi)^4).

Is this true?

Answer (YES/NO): NO